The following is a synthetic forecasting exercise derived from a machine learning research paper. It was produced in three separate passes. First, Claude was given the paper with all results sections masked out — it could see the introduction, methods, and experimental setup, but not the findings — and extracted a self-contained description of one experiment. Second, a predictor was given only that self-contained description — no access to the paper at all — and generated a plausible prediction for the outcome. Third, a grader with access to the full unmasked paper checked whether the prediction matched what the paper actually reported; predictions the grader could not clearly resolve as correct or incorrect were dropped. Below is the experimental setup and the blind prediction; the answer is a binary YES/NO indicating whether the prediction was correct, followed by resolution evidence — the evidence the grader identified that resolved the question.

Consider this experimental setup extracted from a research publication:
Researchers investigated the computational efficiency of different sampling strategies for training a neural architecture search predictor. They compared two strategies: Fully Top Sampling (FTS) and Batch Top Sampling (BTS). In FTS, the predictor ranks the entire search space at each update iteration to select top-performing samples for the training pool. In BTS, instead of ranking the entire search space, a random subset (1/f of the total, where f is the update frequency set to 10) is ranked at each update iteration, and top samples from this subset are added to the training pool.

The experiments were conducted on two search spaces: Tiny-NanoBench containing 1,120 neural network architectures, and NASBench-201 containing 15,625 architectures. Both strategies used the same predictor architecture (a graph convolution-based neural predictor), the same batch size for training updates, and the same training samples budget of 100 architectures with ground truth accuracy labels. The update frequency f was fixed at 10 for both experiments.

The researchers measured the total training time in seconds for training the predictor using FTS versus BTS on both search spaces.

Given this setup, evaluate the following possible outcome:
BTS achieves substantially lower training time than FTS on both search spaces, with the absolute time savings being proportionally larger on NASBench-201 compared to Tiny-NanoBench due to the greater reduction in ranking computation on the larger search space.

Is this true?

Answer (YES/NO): YES